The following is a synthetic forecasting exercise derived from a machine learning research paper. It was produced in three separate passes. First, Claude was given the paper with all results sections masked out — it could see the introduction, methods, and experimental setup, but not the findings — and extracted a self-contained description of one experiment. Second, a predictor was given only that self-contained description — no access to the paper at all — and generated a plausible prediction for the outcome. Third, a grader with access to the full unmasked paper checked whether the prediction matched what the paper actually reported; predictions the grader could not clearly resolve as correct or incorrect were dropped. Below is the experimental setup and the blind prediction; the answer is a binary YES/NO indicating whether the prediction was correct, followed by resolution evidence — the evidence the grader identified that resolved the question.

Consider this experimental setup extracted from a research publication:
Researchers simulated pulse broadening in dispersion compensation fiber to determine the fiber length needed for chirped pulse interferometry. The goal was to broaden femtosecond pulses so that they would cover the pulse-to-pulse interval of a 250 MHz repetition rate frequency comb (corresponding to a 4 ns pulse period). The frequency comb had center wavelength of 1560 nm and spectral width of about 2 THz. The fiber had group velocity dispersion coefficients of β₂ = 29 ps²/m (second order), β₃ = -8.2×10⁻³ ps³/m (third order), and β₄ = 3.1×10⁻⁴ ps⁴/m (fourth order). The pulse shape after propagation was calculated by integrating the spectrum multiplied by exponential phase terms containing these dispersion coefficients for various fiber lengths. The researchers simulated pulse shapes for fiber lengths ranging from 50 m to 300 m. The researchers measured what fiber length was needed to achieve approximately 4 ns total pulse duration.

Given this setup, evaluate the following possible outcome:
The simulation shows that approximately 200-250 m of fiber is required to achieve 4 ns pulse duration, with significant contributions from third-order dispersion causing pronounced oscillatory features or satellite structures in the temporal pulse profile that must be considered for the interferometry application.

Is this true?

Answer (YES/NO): NO